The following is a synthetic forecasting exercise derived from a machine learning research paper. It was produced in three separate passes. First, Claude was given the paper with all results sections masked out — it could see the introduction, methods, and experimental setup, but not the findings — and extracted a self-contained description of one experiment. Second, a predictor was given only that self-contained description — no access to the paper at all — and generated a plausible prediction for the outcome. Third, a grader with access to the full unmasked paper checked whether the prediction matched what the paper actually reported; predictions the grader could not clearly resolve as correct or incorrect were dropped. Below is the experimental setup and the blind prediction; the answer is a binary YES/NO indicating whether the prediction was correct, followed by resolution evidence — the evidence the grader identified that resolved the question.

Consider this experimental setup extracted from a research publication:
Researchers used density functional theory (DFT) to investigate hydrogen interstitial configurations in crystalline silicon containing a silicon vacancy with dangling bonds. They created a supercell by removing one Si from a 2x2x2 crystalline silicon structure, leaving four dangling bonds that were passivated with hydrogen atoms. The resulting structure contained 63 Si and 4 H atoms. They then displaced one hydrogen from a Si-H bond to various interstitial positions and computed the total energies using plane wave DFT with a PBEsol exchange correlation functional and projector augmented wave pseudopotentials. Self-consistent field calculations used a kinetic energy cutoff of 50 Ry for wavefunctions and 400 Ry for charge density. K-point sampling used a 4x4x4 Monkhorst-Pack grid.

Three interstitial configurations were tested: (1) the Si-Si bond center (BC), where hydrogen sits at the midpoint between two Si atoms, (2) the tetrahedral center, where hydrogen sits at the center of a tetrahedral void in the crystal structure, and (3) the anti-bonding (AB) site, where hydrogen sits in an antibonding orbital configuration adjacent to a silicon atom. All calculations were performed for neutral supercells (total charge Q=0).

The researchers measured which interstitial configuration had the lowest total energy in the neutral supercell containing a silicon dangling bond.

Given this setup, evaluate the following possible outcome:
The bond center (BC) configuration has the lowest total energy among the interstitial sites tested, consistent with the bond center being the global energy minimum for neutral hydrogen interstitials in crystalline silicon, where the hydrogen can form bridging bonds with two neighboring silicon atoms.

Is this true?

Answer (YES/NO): NO